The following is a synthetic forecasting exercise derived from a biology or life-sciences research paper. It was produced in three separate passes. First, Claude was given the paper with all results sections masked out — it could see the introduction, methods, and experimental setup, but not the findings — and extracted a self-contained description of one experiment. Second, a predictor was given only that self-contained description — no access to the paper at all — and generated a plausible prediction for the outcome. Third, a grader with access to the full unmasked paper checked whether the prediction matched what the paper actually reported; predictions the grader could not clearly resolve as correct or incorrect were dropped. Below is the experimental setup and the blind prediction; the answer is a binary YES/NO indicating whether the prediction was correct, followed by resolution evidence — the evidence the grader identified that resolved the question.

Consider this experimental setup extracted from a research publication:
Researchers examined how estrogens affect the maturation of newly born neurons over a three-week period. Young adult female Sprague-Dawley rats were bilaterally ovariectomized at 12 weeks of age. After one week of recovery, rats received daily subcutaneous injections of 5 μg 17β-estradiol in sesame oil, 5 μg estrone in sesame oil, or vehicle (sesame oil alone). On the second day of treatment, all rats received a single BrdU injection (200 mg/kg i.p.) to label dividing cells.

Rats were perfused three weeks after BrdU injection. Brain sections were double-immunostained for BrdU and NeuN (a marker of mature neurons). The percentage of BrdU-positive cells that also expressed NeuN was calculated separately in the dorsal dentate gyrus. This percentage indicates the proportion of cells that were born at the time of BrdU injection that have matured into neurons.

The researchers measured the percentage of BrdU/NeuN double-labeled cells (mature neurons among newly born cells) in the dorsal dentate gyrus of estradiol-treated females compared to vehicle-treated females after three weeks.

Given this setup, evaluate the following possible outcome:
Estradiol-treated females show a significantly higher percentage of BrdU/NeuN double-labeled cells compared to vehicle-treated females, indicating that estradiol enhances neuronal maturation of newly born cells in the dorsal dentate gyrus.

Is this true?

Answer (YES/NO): NO